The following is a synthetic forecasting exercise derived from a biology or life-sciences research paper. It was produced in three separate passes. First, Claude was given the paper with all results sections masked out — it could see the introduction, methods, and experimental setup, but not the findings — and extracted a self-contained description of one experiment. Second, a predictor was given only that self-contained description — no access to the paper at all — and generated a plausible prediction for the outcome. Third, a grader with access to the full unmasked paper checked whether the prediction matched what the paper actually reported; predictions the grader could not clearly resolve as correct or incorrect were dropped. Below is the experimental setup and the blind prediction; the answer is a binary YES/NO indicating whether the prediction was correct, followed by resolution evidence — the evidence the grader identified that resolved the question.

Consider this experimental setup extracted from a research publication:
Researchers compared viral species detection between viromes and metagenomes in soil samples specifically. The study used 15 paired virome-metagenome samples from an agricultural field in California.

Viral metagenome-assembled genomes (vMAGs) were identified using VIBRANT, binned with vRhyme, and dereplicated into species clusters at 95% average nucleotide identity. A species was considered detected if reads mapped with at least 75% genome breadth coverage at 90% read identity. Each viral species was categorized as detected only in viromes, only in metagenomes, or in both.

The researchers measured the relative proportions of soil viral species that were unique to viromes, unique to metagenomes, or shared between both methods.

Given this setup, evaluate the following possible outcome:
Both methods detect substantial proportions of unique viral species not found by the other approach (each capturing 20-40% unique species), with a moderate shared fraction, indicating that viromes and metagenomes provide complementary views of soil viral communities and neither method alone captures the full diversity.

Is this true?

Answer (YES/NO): NO